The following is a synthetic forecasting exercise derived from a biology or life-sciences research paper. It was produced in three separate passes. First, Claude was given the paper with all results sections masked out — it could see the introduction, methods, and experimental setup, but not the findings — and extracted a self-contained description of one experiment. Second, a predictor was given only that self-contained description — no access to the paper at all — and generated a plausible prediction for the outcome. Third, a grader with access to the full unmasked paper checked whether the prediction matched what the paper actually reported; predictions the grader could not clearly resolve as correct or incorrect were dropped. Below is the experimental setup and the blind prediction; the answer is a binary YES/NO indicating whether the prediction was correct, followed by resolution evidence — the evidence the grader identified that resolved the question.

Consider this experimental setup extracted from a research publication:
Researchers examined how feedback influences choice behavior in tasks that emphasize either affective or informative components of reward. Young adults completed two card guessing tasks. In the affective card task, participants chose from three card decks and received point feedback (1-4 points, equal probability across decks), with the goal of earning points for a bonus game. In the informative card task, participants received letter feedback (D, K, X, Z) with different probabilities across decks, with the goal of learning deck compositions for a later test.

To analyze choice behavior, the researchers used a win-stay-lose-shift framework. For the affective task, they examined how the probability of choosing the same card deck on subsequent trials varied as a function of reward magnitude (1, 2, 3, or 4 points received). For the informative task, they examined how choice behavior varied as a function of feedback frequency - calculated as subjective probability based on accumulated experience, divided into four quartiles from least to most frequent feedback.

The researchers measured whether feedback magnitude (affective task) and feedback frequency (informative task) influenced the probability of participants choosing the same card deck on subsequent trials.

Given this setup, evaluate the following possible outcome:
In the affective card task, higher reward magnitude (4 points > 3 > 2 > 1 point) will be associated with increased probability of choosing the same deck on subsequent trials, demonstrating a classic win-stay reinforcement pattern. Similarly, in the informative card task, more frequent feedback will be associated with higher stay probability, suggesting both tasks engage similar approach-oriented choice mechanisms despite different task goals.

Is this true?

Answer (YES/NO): NO